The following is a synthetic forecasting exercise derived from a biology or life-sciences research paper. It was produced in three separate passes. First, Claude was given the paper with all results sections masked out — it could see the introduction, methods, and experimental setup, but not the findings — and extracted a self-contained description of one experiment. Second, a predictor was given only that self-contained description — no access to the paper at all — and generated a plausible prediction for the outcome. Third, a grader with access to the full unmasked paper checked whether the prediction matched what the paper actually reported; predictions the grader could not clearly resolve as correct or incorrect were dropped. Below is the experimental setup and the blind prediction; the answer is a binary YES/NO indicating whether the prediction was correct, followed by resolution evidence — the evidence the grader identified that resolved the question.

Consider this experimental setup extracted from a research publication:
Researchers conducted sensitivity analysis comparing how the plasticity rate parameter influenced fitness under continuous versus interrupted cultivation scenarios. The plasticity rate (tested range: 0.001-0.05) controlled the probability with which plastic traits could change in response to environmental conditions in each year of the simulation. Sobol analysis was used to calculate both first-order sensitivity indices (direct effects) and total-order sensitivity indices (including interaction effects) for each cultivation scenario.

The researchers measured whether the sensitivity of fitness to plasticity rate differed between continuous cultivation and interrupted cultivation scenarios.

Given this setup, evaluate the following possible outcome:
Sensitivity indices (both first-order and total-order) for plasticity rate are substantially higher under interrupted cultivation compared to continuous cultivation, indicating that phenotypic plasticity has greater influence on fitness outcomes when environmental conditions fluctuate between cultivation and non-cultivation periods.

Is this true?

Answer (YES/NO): NO